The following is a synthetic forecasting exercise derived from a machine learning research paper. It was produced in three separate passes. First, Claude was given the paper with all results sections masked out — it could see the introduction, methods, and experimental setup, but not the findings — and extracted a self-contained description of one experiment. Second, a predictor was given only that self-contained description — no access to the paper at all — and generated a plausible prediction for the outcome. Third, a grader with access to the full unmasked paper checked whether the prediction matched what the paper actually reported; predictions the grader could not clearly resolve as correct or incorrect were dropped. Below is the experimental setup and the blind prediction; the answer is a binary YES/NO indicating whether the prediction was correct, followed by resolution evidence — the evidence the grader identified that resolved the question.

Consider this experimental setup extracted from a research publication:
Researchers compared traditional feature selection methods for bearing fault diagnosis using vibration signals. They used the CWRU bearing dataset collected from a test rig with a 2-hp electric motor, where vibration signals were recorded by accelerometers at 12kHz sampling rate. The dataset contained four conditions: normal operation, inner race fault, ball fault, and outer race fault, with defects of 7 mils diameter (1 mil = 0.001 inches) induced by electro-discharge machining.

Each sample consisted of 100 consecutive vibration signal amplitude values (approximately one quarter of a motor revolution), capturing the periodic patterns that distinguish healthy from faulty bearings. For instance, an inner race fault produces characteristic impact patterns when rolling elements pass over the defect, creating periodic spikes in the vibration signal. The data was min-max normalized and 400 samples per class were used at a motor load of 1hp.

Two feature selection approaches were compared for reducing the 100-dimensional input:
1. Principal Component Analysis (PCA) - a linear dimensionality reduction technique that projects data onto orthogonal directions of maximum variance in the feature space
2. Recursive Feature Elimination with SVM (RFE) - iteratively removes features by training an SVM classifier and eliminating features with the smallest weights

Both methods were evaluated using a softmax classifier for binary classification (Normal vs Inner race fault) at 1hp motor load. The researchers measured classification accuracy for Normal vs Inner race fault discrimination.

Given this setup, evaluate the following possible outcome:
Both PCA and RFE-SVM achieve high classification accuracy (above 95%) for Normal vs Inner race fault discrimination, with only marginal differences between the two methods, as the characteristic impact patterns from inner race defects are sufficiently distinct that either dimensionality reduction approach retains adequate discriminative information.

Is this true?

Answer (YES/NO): NO